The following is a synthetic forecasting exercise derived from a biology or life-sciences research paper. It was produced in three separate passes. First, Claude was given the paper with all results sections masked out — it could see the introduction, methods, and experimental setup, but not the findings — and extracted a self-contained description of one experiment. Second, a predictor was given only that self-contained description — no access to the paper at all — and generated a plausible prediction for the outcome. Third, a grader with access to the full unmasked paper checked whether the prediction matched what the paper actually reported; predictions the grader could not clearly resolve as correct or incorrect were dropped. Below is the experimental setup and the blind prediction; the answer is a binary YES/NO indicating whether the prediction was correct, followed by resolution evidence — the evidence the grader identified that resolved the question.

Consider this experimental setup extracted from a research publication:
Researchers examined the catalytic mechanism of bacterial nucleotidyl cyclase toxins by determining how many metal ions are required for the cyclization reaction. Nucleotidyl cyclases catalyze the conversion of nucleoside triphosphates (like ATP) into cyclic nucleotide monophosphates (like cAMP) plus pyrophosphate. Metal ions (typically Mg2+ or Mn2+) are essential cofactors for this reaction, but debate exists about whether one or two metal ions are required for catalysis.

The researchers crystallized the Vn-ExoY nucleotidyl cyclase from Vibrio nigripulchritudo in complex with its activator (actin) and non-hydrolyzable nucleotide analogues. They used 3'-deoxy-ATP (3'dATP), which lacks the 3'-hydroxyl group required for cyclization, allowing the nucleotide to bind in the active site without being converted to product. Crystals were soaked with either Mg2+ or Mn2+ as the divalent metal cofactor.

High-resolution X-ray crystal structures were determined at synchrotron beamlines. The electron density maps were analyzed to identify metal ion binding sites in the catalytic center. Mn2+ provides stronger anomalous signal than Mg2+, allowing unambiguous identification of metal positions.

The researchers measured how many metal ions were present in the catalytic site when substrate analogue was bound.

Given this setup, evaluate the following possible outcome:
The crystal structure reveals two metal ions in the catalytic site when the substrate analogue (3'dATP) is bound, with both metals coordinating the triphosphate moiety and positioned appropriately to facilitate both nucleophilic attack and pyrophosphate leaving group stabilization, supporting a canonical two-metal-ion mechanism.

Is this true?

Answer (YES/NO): YES